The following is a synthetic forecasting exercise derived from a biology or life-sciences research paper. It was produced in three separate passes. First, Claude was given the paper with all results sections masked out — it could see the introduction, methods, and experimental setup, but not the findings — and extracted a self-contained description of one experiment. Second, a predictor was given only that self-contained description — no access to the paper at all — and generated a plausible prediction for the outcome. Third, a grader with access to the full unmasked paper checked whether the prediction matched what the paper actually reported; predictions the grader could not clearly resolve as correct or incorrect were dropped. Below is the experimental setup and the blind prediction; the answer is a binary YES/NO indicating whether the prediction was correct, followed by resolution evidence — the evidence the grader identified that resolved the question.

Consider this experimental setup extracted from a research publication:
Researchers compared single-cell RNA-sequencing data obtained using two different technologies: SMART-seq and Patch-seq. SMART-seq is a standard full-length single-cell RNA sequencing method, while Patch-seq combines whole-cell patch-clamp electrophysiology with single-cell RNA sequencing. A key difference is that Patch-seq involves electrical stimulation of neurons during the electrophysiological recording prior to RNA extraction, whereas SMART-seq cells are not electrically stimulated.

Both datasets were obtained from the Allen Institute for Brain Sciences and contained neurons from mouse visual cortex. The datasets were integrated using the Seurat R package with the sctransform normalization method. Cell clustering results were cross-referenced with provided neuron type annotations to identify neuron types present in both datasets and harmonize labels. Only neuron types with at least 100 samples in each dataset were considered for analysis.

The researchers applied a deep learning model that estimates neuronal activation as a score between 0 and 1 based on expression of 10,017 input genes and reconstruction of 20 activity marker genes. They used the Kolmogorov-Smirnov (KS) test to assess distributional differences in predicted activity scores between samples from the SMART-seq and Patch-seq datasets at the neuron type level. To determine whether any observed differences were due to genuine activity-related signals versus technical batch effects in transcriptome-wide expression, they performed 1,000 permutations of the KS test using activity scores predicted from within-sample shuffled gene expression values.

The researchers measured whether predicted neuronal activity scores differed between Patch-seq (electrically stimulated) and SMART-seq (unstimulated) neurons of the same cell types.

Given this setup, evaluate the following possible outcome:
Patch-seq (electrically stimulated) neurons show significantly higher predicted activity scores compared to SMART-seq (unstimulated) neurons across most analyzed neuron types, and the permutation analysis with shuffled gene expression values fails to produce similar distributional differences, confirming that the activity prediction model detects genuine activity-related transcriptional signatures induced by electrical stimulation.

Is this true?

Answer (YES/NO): YES